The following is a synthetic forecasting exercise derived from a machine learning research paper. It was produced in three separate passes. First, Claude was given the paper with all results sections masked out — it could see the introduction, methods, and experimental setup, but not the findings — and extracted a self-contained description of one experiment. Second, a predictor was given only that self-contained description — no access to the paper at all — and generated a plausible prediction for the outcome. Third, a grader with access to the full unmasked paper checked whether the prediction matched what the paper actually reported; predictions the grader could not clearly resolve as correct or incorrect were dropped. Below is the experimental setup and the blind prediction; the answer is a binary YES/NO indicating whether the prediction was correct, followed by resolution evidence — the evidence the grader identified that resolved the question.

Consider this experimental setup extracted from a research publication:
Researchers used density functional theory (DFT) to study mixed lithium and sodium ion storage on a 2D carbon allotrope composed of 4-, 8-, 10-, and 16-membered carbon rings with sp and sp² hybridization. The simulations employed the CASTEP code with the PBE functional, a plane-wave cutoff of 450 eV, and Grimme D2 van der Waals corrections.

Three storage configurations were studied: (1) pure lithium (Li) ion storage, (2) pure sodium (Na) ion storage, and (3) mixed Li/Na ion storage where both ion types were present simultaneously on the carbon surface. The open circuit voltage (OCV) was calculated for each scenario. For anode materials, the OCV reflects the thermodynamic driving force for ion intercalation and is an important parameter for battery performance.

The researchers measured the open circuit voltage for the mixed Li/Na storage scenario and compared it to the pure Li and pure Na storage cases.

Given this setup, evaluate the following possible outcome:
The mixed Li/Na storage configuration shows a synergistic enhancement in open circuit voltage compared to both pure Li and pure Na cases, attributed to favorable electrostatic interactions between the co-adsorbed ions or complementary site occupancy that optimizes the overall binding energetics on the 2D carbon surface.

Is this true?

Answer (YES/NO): YES